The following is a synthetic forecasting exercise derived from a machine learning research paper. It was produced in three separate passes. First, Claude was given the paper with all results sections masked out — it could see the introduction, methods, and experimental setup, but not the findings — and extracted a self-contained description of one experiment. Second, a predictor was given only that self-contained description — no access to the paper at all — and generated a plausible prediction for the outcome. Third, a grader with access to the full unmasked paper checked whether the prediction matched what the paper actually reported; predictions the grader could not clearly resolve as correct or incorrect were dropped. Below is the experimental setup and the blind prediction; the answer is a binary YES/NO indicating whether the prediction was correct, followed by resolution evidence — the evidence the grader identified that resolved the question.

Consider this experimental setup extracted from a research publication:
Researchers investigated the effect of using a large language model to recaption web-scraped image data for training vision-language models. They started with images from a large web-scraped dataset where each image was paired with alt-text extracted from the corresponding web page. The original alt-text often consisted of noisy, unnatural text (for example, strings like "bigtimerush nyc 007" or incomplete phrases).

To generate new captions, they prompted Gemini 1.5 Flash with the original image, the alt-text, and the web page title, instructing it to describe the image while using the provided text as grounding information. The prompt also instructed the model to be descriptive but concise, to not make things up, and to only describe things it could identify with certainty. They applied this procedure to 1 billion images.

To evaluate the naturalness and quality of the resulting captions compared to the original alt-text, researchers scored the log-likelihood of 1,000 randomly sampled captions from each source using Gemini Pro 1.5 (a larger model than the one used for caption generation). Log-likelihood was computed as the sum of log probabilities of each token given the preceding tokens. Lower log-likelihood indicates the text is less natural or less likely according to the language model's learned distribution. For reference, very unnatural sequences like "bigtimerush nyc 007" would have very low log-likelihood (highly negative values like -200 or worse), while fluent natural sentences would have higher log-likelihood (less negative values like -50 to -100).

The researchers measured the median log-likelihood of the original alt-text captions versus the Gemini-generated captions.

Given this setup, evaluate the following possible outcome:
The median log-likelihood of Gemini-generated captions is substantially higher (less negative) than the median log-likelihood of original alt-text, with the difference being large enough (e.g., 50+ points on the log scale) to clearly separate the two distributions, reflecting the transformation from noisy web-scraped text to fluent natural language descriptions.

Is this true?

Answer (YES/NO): YES